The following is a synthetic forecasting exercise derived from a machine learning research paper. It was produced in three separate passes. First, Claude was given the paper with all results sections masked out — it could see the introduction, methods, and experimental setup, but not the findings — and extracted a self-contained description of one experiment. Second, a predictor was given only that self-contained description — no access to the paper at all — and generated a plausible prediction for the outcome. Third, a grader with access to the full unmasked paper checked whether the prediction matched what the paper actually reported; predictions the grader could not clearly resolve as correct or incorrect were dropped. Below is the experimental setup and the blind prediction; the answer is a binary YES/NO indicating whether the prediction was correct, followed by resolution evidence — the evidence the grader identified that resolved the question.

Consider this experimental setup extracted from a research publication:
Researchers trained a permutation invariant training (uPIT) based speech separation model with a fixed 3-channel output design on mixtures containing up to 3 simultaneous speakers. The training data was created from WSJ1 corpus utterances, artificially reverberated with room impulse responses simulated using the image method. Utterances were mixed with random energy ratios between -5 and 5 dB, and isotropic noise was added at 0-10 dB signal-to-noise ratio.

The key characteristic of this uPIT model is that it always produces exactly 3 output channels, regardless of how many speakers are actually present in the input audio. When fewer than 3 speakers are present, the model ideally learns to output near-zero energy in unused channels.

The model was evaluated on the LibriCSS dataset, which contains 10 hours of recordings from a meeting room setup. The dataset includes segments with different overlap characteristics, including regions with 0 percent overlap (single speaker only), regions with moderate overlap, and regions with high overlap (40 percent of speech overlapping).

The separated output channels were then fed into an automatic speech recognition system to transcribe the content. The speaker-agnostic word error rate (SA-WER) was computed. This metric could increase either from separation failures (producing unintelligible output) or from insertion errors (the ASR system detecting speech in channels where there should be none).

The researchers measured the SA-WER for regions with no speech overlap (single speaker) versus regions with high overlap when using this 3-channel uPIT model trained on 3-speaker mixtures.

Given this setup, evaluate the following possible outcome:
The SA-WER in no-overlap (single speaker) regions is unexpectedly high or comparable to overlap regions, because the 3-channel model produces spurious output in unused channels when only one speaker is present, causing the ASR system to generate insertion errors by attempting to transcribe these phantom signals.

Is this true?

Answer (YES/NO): YES